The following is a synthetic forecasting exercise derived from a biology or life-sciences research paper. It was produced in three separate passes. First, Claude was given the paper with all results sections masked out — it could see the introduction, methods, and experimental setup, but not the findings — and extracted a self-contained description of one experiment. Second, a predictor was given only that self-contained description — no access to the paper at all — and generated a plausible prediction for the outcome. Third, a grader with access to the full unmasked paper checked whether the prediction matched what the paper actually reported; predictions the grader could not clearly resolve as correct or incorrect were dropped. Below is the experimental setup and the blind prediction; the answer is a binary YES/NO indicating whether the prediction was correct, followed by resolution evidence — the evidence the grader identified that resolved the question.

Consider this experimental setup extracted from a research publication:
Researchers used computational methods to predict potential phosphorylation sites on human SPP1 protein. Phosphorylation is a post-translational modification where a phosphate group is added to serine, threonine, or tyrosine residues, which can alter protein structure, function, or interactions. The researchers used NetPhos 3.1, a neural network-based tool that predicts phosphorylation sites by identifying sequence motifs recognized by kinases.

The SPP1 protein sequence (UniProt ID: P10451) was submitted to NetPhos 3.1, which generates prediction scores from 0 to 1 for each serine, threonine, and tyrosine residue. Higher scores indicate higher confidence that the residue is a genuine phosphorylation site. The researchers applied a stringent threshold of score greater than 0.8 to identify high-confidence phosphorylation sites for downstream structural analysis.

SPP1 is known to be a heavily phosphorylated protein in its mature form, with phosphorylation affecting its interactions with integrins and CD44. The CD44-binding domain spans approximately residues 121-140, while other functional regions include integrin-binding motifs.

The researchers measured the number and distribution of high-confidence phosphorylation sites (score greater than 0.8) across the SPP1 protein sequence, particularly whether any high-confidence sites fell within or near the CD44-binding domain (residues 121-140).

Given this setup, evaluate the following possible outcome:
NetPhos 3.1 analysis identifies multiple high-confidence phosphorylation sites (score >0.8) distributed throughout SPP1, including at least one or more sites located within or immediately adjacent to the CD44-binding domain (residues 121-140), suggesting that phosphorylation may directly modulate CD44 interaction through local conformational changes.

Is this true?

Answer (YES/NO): NO